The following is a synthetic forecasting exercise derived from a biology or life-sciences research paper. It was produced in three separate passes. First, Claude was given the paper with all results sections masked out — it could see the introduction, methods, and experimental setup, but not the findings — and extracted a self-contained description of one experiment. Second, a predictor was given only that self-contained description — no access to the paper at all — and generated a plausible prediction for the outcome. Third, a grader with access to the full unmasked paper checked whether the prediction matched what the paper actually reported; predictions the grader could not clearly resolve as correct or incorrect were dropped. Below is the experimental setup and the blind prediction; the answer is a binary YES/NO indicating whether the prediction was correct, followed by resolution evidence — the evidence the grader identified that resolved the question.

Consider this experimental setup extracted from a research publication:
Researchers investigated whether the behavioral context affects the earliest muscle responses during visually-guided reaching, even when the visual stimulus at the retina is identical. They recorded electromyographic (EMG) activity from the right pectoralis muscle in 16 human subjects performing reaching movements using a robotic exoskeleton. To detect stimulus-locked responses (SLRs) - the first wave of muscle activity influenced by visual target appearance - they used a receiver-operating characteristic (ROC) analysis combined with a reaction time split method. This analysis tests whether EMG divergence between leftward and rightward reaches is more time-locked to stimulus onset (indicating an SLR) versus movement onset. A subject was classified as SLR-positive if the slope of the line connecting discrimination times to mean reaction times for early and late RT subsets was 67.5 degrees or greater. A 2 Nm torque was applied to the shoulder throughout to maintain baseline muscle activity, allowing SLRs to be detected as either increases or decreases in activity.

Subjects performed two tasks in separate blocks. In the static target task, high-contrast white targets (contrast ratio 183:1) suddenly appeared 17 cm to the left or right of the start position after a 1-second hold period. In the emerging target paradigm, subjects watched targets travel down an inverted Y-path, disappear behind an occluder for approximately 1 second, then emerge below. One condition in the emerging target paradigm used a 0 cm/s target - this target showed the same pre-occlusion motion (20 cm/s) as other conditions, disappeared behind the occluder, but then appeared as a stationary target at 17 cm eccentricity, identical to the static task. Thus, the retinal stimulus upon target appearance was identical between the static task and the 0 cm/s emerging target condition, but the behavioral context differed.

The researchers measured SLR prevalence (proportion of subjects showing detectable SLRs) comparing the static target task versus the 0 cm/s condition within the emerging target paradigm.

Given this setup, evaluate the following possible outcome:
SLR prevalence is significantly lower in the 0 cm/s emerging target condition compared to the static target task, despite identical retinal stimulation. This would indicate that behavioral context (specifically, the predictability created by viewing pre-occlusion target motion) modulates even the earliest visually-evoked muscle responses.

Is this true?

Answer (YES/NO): NO